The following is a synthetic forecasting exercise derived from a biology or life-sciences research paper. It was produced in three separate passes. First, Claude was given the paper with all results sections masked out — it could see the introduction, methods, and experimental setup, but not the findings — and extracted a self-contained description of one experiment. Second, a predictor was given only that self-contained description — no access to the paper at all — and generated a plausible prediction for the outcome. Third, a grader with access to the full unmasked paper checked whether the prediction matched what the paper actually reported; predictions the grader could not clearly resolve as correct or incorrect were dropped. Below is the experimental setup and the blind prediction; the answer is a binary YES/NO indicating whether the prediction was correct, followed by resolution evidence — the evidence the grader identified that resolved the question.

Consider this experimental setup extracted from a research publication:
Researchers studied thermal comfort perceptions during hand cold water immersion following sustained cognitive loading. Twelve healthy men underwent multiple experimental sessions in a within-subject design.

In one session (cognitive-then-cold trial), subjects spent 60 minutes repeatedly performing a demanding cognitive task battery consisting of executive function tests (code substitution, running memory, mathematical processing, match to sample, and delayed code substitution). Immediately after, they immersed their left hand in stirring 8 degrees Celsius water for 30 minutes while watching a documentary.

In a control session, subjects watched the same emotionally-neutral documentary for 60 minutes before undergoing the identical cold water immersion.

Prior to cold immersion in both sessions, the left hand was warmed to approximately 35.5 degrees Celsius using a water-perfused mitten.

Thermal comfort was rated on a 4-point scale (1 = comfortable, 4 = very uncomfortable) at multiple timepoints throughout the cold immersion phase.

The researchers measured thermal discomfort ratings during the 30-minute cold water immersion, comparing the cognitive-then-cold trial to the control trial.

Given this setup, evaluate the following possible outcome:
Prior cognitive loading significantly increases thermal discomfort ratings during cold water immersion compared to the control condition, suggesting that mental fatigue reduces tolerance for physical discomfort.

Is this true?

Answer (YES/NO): NO